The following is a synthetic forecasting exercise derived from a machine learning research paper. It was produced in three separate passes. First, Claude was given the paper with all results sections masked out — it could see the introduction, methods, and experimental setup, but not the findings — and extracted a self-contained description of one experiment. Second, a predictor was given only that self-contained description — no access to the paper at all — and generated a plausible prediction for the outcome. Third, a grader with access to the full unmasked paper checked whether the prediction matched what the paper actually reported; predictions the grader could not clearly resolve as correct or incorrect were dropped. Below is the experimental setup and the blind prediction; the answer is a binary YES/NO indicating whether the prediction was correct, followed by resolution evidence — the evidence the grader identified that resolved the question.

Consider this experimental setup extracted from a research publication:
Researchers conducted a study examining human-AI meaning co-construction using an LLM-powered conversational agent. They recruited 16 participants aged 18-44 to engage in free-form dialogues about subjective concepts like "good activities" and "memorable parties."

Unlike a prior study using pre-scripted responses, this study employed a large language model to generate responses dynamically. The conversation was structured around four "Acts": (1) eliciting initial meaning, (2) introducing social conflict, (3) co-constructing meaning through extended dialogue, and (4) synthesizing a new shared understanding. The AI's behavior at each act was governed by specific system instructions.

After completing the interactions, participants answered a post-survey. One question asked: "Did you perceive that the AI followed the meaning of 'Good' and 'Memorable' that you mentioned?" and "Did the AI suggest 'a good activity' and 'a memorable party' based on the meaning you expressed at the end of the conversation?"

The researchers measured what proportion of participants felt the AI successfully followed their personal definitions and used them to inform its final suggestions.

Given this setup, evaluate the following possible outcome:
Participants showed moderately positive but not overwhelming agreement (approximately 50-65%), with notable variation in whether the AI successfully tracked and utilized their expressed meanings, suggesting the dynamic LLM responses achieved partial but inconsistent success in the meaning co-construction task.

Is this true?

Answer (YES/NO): YES